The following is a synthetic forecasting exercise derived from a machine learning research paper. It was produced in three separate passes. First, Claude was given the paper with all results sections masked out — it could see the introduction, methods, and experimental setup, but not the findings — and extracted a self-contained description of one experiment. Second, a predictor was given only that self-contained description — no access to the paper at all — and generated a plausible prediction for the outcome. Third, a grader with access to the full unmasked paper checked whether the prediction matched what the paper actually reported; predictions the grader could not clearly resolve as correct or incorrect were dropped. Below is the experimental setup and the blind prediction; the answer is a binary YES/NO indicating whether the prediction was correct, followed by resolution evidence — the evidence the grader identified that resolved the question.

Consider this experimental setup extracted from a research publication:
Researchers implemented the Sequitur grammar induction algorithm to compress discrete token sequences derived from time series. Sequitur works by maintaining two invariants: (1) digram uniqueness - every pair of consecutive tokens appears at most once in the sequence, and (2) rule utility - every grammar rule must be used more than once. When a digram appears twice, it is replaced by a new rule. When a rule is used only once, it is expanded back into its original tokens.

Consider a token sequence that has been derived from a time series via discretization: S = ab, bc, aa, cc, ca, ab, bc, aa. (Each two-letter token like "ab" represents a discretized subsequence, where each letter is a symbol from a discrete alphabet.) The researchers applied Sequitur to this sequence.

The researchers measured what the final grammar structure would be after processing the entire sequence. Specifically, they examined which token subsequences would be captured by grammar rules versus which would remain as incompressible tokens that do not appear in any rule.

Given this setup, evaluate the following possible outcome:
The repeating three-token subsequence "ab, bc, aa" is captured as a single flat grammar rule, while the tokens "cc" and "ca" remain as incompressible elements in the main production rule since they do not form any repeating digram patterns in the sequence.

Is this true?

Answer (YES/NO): YES